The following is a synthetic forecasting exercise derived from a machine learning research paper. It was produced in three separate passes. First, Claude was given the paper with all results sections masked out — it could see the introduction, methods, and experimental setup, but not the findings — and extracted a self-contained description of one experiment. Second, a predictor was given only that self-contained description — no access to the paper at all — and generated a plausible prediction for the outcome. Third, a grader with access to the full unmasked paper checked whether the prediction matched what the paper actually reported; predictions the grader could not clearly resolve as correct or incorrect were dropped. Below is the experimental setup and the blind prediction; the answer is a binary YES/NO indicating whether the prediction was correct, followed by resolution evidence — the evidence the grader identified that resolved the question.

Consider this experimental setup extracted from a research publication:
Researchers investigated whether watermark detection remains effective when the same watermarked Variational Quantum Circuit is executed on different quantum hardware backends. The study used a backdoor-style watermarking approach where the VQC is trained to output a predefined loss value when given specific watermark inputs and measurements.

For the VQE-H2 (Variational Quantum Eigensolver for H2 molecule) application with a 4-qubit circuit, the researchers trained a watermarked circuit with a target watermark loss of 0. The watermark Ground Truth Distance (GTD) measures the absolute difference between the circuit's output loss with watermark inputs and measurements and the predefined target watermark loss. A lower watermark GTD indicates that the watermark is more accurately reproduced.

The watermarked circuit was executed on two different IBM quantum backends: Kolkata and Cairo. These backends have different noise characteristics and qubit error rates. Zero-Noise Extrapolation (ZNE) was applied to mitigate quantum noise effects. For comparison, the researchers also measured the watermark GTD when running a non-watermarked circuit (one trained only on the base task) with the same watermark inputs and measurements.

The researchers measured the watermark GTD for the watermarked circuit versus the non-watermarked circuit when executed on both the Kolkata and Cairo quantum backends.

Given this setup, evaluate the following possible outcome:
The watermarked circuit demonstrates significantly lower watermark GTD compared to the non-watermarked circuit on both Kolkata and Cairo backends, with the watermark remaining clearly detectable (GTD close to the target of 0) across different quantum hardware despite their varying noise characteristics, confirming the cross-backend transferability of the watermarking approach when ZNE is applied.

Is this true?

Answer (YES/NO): YES